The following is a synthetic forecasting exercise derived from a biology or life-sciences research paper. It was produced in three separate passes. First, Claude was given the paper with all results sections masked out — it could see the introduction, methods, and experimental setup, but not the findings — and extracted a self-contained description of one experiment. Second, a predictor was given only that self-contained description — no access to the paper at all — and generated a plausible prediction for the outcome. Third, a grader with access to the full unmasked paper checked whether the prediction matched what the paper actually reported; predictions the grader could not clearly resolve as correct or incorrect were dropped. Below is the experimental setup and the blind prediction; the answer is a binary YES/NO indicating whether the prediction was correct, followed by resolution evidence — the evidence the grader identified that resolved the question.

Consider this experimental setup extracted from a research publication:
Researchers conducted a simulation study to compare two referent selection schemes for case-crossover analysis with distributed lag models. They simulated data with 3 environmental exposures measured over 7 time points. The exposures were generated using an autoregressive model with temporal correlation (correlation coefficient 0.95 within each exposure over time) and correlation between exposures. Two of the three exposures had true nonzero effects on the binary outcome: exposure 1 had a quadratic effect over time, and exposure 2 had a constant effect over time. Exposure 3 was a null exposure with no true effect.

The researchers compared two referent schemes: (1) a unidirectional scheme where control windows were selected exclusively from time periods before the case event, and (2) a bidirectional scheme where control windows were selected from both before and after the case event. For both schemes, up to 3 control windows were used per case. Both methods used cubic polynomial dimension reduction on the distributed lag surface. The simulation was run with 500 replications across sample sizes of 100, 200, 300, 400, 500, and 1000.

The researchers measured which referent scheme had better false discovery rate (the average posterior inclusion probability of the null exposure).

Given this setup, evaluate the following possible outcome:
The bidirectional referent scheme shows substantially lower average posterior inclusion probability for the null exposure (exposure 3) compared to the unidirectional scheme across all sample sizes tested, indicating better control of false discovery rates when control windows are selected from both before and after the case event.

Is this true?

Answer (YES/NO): NO